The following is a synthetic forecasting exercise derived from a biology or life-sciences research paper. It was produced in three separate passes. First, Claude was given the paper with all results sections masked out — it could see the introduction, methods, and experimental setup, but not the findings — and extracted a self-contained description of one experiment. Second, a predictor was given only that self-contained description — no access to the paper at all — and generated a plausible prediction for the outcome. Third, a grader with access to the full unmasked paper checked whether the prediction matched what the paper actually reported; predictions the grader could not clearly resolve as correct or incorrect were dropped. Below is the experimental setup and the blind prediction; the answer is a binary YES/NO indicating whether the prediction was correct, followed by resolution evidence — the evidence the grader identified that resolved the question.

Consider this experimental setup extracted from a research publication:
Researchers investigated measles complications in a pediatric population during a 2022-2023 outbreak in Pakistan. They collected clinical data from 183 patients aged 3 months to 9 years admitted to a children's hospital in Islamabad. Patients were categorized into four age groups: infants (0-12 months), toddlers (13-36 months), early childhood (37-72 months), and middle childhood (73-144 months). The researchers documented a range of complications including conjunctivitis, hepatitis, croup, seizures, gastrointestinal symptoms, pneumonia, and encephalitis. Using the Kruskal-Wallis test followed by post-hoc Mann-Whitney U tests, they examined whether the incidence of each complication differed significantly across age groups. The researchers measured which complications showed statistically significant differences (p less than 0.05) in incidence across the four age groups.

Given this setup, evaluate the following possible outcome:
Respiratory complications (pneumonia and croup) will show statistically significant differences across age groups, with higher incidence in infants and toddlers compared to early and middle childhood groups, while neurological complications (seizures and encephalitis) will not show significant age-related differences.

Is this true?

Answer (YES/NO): NO